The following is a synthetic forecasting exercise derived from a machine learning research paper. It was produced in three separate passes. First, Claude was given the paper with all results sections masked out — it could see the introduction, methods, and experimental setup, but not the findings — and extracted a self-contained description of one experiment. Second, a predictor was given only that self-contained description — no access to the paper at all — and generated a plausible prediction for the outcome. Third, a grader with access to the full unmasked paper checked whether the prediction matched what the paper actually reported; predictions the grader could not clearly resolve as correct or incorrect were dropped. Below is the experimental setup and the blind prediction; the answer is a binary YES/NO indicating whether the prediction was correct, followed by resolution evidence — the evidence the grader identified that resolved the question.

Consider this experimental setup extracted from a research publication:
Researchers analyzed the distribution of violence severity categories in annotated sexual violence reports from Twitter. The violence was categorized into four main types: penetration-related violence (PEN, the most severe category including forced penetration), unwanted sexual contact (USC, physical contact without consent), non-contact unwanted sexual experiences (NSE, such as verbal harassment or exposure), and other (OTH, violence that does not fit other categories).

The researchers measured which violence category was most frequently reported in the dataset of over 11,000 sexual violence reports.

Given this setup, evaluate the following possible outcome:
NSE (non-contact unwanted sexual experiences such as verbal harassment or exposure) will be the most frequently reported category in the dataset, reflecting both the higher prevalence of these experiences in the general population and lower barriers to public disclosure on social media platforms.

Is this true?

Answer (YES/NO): NO